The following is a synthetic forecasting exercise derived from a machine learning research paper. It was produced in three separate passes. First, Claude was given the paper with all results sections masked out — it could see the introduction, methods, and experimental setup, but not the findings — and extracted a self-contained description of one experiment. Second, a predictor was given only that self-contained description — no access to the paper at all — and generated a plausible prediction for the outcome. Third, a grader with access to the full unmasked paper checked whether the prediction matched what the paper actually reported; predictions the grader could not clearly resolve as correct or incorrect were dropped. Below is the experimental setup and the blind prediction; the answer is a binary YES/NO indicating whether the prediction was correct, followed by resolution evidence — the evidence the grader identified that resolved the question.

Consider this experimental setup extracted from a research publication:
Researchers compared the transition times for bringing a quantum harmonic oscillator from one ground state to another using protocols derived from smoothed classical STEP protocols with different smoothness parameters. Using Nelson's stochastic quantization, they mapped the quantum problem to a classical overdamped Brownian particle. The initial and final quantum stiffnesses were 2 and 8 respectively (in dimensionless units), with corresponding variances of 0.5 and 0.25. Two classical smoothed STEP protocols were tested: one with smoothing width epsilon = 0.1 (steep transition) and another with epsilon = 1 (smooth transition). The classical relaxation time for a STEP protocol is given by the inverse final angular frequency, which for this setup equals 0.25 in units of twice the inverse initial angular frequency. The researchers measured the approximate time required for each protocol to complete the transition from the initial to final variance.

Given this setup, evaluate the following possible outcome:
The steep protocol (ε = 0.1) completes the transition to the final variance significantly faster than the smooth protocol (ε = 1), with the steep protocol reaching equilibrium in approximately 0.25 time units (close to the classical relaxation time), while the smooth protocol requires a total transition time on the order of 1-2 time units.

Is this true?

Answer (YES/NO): NO